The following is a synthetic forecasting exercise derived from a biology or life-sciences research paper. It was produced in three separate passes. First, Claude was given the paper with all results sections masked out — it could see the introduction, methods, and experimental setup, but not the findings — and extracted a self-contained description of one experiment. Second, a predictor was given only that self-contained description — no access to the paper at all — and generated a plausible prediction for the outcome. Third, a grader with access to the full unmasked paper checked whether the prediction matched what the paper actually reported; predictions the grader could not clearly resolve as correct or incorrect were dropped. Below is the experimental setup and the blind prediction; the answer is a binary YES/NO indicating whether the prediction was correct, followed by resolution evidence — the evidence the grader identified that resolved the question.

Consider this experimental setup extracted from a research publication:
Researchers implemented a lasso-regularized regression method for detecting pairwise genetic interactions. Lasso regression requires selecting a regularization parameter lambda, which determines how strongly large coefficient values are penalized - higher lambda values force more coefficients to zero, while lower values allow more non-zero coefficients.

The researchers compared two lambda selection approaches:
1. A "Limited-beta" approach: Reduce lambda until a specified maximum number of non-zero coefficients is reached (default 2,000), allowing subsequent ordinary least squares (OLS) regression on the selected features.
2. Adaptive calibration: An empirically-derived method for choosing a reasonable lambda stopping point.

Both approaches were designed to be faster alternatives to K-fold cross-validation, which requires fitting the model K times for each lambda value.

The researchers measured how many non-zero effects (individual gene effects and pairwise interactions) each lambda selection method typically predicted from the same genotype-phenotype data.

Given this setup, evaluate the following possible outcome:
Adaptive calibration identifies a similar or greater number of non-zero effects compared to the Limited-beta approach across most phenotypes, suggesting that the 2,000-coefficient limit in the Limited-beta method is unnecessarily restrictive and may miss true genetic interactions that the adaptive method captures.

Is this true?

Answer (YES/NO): NO